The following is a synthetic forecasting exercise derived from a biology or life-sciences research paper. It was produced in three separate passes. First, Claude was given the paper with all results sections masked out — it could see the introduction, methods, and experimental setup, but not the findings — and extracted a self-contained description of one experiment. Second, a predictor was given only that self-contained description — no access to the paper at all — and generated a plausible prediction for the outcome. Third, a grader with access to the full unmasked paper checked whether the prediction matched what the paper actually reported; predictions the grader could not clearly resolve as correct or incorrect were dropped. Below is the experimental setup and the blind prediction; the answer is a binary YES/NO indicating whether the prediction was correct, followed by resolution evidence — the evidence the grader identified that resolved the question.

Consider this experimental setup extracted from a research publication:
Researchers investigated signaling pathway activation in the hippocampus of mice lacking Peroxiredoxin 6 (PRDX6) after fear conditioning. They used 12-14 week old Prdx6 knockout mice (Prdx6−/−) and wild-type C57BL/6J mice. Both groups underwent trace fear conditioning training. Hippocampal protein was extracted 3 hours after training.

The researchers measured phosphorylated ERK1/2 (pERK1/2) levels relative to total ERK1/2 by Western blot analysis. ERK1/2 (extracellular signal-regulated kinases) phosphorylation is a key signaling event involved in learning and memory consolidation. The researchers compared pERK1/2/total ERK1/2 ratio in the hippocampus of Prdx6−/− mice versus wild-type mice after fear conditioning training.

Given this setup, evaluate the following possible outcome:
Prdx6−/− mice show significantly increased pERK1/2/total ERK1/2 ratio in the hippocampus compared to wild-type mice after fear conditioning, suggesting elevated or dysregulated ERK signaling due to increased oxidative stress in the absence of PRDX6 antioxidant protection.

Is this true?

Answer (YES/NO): NO